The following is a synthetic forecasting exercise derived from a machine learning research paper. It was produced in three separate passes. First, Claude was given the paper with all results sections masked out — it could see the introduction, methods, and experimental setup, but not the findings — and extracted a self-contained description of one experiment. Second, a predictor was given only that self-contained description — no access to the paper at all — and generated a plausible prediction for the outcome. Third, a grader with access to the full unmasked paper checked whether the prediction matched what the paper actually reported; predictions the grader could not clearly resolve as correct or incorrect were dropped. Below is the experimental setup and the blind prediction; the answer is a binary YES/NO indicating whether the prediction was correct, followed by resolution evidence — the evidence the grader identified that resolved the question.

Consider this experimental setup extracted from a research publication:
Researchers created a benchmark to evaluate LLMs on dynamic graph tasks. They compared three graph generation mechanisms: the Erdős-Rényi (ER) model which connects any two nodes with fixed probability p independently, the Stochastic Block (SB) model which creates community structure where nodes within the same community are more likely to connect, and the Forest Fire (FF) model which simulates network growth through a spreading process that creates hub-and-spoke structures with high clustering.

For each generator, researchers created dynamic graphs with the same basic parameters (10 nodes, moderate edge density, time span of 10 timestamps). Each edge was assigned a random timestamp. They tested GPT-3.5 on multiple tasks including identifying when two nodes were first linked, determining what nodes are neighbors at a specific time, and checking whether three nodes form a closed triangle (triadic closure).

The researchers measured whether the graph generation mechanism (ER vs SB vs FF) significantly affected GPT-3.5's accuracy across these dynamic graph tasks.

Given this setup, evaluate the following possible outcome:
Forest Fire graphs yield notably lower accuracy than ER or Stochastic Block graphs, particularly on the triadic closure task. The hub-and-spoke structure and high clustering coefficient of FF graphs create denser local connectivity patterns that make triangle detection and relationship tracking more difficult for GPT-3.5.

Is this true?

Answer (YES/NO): NO